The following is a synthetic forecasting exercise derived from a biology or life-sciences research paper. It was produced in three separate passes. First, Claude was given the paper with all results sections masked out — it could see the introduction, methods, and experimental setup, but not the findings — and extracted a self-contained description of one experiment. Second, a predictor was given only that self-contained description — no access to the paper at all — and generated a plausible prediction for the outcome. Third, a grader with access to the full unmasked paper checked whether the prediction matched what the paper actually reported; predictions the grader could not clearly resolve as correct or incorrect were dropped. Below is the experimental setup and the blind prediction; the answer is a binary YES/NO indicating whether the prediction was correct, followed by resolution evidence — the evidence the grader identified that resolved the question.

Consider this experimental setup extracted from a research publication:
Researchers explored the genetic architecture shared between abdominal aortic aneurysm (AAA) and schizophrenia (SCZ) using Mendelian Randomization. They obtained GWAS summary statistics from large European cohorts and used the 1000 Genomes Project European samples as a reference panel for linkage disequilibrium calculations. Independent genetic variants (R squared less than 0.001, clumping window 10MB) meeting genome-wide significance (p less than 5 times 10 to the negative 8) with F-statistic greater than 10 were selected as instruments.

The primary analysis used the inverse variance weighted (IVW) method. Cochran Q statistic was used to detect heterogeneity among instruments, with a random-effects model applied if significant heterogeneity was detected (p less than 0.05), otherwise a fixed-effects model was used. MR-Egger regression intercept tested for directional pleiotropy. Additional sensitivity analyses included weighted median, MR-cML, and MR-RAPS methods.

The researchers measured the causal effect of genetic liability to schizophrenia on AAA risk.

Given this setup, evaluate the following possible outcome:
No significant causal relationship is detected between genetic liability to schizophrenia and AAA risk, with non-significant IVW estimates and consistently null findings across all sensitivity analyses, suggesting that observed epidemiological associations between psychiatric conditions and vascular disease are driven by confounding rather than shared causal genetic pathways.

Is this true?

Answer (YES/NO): NO